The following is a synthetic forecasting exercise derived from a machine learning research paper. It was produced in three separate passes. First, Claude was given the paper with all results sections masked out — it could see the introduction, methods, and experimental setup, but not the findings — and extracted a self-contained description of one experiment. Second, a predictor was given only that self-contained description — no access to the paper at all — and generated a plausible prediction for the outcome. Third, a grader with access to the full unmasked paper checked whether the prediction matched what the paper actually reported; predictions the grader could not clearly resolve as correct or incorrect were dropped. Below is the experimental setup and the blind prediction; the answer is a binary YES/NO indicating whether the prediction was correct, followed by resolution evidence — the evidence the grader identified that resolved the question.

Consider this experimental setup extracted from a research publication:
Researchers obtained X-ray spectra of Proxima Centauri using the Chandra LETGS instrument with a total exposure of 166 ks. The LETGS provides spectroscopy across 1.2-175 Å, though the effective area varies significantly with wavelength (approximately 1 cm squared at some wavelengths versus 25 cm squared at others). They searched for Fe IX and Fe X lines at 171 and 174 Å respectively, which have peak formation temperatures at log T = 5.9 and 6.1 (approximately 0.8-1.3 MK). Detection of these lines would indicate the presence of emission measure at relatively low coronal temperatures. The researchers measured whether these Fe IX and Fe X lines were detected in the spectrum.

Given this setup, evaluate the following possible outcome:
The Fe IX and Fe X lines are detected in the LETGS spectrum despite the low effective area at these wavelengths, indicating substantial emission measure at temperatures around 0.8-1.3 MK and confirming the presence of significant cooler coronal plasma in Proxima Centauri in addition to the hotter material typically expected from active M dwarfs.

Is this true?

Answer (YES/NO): NO